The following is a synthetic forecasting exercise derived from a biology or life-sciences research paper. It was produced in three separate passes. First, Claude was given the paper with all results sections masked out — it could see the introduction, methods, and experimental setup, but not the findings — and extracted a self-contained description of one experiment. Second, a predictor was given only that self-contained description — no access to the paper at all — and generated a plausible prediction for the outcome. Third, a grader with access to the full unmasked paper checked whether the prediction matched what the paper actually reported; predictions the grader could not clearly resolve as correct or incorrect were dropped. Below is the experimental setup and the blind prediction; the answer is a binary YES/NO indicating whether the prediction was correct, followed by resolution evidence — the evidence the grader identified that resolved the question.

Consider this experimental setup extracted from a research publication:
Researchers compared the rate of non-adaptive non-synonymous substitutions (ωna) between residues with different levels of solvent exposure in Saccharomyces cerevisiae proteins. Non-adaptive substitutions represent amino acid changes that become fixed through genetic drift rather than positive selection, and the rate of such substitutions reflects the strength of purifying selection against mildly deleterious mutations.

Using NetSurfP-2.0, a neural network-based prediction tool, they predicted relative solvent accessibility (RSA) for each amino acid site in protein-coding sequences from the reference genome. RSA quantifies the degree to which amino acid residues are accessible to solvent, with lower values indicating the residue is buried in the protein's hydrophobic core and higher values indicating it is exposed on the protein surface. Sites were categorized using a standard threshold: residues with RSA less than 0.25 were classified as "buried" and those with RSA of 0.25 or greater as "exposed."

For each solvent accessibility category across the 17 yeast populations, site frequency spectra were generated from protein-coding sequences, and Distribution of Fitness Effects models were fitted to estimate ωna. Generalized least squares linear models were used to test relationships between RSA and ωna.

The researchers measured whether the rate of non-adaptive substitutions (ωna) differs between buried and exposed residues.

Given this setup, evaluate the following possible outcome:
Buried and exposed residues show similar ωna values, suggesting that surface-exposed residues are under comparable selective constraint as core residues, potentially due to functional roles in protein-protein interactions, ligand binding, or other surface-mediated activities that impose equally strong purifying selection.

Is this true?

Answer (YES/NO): NO